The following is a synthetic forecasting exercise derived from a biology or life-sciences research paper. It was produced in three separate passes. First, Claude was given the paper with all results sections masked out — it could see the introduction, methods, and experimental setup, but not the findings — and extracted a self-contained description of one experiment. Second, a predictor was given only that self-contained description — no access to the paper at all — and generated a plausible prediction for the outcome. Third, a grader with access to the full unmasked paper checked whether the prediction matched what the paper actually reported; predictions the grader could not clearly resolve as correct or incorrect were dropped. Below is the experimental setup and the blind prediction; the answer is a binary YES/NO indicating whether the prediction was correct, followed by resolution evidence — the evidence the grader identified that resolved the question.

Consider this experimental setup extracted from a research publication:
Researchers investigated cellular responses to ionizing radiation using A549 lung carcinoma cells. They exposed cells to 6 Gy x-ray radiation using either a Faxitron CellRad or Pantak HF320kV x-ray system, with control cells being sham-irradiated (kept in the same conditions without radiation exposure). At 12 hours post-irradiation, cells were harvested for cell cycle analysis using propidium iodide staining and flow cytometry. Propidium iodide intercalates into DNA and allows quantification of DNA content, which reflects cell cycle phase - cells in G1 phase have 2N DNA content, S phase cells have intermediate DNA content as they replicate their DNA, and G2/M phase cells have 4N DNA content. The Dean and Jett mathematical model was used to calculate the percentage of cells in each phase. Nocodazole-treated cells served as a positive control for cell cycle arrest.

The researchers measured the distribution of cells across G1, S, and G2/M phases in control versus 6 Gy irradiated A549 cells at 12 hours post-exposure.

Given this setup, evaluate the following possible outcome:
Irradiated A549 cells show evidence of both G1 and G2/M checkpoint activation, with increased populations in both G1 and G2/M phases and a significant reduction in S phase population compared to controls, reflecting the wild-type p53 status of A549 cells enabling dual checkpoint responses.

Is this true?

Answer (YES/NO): NO